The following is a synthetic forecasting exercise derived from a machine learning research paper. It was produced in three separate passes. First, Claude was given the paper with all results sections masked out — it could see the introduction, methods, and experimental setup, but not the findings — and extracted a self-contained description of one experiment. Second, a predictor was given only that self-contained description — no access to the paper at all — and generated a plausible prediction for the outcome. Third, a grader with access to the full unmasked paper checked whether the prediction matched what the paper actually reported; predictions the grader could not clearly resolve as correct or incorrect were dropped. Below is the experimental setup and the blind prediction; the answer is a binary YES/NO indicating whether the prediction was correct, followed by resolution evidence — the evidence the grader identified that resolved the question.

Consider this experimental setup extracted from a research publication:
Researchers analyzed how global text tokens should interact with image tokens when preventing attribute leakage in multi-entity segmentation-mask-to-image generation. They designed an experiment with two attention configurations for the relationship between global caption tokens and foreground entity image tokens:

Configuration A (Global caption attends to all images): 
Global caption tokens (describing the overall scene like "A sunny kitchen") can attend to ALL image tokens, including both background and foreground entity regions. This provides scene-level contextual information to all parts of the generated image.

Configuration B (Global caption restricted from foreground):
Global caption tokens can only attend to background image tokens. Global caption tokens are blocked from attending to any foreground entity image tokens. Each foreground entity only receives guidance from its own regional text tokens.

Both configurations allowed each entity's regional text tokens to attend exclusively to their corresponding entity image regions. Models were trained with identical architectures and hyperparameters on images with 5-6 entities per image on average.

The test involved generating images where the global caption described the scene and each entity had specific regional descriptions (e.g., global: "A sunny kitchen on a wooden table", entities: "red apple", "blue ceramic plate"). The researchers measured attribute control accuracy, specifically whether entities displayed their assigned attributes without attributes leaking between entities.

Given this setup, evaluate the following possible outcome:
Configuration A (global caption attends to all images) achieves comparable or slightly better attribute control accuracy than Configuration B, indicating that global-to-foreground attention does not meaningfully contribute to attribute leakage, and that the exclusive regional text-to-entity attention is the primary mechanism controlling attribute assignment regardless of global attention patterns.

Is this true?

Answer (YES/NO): NO